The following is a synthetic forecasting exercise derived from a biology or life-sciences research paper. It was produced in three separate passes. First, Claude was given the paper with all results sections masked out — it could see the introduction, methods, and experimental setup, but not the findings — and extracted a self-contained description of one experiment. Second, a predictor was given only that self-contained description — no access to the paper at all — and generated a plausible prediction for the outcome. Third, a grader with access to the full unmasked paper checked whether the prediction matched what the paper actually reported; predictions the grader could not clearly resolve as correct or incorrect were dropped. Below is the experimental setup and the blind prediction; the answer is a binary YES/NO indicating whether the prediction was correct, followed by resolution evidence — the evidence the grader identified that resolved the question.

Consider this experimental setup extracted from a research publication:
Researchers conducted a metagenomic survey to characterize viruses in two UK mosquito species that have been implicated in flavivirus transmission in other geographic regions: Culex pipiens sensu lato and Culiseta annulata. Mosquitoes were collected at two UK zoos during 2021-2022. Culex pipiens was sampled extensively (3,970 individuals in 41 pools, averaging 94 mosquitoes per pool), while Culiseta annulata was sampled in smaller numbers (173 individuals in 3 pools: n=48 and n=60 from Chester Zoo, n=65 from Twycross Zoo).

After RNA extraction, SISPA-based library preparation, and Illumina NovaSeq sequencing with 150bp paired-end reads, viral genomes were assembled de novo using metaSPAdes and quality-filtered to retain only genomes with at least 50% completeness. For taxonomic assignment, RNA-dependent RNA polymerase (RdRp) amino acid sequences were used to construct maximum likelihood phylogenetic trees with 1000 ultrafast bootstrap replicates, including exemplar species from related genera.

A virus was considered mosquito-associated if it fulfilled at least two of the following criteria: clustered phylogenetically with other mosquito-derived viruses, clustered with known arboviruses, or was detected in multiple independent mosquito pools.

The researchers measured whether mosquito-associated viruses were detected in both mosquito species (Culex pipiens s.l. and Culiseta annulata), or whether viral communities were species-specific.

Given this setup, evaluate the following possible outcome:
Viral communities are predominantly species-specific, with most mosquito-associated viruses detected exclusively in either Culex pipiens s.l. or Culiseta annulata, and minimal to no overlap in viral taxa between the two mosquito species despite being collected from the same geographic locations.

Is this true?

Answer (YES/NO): NO